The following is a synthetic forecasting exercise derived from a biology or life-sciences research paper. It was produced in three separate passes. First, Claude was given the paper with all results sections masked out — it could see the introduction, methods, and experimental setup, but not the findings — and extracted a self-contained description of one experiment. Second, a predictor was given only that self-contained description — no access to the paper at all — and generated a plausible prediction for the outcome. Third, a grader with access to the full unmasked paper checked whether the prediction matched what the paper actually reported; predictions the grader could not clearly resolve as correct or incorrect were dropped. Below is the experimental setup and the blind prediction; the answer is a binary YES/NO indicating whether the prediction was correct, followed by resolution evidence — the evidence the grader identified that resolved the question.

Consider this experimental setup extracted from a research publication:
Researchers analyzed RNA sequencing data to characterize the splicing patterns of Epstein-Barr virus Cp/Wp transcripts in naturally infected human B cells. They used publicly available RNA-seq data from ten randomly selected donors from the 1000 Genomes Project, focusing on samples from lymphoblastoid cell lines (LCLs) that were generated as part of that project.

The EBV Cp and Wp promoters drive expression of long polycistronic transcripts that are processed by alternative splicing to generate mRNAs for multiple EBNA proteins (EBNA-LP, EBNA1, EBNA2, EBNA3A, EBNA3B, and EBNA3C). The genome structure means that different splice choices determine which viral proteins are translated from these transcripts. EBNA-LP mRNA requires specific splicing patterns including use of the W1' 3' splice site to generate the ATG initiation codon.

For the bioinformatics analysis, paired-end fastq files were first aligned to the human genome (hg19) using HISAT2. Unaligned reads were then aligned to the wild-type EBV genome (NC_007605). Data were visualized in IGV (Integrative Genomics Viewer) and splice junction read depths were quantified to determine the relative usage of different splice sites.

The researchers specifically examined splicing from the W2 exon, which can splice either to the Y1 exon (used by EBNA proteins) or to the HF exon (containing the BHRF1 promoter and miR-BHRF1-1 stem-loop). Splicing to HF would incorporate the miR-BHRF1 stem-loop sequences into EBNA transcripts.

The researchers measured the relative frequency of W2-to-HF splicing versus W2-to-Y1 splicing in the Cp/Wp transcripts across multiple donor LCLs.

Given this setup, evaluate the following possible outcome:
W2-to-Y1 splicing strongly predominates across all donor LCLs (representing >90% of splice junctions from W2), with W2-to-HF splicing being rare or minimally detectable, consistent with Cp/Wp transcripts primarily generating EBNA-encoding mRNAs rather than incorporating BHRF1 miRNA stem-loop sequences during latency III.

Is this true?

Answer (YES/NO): NO